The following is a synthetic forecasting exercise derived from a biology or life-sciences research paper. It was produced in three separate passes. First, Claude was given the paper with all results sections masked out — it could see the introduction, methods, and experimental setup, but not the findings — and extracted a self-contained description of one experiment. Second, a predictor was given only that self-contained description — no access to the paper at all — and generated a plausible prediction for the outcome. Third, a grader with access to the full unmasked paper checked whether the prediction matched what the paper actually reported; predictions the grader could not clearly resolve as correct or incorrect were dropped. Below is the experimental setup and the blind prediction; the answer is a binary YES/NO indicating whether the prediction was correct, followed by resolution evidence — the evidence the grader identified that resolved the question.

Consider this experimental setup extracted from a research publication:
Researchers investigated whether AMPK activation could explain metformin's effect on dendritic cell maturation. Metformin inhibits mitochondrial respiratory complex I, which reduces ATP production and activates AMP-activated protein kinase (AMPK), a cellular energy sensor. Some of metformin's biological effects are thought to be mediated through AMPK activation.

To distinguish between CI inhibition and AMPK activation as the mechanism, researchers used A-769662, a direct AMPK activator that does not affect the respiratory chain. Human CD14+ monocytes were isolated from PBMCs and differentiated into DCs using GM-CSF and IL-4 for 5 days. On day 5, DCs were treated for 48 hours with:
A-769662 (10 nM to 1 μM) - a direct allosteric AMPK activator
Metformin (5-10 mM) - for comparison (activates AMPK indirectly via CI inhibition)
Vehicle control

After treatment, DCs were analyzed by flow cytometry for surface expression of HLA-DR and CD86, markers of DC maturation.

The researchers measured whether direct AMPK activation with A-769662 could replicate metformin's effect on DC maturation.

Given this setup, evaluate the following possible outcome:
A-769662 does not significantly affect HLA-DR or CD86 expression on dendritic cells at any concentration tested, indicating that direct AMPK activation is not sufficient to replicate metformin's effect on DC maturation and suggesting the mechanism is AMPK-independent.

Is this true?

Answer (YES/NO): YES